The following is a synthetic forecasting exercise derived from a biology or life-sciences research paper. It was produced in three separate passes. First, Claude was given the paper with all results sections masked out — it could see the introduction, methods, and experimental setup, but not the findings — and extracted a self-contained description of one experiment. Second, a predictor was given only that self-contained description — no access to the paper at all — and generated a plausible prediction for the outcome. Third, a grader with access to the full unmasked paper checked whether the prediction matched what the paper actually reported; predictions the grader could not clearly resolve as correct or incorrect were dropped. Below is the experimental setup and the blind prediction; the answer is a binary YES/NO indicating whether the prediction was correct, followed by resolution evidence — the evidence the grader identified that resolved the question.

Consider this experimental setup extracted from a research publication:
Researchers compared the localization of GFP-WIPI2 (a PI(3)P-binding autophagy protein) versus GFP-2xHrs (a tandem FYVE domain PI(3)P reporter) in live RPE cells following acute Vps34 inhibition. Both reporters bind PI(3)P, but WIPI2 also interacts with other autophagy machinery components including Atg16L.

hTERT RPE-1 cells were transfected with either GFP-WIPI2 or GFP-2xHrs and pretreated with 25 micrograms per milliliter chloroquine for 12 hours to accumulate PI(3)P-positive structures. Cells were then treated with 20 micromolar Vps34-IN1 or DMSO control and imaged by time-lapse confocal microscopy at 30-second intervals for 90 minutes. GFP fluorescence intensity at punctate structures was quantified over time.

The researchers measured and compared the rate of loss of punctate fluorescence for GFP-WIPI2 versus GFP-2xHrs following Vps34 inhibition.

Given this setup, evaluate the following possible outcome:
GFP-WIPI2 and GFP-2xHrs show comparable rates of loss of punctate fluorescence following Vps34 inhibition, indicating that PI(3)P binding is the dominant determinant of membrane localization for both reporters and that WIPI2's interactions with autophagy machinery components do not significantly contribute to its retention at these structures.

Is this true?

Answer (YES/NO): NO